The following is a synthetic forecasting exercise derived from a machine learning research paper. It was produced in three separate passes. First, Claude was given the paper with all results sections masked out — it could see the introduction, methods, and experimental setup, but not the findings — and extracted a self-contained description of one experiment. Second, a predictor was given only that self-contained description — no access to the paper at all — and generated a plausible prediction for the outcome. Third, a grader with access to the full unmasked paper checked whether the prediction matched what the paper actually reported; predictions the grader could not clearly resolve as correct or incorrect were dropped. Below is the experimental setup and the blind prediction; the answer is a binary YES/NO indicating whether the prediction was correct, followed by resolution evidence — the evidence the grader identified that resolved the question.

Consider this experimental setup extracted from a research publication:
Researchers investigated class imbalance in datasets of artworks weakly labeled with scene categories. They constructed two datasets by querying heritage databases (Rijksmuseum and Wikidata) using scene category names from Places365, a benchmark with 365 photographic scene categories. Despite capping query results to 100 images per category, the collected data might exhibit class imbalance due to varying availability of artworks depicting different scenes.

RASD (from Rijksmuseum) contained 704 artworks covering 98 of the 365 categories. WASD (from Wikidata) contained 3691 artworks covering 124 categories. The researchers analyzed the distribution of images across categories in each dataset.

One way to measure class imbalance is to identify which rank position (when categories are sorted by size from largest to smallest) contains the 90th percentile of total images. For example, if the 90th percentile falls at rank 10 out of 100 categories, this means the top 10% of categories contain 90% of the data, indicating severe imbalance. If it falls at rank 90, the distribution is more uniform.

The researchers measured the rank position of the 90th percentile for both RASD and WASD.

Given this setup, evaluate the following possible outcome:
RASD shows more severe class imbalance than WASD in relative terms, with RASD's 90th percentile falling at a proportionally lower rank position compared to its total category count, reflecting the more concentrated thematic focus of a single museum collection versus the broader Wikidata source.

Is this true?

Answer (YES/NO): NO